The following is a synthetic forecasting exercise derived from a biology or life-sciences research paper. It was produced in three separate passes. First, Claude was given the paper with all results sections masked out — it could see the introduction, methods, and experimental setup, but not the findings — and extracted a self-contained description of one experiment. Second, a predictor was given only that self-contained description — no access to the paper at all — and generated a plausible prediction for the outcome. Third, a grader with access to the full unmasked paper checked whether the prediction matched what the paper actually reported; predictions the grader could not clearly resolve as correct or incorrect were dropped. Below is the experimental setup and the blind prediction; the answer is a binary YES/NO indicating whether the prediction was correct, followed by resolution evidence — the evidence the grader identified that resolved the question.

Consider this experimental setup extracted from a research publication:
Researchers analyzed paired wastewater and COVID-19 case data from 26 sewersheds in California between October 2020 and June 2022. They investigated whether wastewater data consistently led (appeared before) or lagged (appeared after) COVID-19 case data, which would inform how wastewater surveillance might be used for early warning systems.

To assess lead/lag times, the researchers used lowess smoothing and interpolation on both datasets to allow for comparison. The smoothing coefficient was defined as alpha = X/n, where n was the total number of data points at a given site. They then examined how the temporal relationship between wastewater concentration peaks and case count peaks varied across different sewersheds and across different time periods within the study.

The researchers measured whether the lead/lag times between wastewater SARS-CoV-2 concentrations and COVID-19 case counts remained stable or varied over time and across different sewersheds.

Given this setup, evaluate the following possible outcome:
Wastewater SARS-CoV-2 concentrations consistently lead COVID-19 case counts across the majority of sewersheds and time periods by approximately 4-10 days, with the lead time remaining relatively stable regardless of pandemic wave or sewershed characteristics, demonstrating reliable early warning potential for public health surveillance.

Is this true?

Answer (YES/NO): NO